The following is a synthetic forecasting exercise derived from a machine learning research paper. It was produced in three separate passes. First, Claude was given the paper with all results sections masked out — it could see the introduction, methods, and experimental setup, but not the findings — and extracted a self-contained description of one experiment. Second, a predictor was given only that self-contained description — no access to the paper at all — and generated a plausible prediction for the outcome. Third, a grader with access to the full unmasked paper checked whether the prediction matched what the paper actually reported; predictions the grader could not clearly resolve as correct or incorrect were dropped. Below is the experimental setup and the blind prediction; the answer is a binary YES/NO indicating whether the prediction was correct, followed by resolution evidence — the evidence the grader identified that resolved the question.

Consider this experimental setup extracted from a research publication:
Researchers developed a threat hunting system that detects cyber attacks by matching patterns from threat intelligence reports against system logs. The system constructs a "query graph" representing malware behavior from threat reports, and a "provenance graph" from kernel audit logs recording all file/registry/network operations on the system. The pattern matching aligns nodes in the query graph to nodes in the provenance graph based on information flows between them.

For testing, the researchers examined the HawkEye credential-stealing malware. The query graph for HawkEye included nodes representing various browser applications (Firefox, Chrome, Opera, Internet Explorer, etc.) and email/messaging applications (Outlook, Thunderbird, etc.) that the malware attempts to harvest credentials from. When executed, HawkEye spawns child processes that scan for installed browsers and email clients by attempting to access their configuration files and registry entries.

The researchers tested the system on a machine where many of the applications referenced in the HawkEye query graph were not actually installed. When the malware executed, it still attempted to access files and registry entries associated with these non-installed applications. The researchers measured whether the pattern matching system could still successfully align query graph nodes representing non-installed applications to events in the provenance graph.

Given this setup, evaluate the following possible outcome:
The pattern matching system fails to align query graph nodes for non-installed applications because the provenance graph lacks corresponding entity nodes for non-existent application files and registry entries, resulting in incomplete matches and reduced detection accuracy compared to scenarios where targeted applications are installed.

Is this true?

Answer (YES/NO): NO